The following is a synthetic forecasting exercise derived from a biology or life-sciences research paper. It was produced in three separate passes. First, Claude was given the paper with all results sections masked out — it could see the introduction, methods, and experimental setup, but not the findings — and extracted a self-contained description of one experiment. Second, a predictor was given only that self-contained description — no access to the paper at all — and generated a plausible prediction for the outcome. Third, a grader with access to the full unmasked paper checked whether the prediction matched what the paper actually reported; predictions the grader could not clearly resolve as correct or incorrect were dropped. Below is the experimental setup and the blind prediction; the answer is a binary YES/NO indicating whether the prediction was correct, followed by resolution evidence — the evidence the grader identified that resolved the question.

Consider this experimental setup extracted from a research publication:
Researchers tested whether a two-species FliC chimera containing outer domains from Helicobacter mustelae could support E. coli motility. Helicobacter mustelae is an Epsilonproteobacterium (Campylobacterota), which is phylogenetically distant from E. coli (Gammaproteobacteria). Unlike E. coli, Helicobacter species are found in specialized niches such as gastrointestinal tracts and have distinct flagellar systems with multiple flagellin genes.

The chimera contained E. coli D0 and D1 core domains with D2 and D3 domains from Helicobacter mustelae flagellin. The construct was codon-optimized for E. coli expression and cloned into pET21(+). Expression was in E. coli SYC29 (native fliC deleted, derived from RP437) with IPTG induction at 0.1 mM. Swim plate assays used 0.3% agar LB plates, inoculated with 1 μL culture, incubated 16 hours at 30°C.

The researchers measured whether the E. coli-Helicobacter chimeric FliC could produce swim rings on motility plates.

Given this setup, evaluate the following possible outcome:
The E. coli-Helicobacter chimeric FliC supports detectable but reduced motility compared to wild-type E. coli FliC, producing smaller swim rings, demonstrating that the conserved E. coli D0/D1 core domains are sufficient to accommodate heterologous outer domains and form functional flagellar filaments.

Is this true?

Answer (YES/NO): NO